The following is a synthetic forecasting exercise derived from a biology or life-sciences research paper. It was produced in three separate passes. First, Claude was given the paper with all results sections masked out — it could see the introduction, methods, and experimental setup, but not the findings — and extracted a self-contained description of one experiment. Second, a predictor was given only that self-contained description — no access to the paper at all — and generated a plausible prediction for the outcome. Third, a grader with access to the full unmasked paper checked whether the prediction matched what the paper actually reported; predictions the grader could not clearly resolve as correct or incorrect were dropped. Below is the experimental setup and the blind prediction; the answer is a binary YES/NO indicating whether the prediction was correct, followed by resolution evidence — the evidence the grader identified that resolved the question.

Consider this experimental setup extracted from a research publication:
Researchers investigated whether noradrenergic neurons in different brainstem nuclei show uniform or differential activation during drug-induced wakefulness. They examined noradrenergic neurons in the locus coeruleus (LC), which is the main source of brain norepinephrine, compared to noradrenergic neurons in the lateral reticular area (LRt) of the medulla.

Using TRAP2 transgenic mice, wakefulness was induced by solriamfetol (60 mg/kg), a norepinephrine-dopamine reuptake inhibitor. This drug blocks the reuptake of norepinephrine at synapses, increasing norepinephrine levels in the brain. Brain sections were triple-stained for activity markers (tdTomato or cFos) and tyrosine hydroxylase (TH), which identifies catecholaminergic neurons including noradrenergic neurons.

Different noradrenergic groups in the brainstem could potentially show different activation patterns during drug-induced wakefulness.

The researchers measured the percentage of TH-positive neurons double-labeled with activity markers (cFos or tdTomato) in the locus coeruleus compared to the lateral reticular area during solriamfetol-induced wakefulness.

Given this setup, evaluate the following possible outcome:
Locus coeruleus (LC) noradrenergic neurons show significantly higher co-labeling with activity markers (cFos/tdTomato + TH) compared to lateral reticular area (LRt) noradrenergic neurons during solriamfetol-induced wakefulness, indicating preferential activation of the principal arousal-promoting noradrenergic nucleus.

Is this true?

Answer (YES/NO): NO